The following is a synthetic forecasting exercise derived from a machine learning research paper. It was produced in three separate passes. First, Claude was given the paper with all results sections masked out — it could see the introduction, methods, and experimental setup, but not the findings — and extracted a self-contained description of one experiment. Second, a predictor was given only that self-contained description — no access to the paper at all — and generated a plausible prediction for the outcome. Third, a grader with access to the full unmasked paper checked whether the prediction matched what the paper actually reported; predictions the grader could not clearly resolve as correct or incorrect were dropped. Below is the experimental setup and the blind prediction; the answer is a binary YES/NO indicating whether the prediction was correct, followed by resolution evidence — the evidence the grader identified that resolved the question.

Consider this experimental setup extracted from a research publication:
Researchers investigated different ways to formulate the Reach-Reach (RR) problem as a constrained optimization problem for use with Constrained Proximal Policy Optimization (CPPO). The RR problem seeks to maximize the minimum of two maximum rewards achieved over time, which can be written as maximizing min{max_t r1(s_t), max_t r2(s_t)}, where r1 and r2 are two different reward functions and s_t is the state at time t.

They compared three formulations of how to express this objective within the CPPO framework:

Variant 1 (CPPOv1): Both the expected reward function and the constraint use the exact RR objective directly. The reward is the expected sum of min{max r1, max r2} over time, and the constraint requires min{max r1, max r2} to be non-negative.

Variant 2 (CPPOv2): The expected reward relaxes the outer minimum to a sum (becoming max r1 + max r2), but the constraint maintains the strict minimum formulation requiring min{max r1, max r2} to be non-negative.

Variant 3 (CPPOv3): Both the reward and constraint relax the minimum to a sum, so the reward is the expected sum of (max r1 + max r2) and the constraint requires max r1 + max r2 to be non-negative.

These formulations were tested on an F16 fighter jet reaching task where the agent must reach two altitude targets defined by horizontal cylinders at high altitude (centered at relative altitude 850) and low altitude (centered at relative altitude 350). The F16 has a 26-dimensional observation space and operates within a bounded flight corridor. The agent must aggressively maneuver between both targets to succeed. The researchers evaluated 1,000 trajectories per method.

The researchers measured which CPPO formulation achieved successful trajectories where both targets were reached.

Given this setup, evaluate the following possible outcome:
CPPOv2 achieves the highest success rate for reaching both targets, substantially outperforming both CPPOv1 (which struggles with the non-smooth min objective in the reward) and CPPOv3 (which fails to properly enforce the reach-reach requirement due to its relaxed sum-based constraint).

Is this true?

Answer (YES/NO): NO